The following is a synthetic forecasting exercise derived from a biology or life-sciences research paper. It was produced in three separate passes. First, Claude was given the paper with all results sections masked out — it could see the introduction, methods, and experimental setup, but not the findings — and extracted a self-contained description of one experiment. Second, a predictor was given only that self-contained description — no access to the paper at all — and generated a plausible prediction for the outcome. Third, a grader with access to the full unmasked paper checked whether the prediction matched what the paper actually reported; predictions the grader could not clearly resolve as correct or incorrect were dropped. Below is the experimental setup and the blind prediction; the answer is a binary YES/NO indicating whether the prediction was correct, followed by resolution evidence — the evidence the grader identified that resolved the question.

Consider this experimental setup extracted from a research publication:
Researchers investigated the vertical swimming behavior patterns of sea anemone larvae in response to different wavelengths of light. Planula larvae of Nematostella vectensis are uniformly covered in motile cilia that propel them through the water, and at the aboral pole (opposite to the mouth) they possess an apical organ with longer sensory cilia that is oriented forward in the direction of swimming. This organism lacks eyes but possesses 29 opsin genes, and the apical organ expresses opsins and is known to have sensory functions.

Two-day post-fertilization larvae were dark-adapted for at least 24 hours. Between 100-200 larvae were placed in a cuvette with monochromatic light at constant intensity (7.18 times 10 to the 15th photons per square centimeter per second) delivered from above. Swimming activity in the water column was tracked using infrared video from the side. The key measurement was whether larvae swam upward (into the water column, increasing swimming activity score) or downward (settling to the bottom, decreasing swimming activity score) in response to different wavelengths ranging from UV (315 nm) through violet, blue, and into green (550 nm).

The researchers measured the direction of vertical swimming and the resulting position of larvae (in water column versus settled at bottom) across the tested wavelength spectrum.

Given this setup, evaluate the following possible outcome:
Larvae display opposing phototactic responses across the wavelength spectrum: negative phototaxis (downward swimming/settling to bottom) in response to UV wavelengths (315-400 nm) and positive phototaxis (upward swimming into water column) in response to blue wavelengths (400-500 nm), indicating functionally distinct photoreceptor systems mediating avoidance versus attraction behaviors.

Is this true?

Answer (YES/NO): NO